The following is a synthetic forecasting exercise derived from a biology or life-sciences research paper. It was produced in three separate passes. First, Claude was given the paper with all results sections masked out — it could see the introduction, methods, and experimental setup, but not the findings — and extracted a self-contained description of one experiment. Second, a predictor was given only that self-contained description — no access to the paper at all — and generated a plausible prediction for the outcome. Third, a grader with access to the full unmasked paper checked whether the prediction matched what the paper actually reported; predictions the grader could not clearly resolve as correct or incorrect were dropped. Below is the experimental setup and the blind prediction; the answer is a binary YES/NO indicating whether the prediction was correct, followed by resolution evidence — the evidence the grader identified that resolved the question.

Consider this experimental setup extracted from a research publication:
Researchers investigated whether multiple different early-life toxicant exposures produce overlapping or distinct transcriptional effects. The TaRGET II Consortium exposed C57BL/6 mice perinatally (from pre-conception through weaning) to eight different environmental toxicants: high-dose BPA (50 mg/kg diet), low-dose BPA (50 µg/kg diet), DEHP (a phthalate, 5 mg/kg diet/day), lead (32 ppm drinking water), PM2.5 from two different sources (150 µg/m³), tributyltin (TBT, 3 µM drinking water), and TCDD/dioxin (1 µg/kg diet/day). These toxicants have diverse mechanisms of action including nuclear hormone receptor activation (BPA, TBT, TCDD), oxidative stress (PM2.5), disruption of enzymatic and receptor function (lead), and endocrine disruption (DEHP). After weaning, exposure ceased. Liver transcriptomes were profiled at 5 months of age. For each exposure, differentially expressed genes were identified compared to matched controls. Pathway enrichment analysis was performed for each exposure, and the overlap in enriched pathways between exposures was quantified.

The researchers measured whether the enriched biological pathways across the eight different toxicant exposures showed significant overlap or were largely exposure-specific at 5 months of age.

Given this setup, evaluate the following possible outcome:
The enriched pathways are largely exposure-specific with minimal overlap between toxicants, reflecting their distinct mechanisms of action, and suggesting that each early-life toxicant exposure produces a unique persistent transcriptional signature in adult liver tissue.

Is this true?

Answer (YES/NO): NO